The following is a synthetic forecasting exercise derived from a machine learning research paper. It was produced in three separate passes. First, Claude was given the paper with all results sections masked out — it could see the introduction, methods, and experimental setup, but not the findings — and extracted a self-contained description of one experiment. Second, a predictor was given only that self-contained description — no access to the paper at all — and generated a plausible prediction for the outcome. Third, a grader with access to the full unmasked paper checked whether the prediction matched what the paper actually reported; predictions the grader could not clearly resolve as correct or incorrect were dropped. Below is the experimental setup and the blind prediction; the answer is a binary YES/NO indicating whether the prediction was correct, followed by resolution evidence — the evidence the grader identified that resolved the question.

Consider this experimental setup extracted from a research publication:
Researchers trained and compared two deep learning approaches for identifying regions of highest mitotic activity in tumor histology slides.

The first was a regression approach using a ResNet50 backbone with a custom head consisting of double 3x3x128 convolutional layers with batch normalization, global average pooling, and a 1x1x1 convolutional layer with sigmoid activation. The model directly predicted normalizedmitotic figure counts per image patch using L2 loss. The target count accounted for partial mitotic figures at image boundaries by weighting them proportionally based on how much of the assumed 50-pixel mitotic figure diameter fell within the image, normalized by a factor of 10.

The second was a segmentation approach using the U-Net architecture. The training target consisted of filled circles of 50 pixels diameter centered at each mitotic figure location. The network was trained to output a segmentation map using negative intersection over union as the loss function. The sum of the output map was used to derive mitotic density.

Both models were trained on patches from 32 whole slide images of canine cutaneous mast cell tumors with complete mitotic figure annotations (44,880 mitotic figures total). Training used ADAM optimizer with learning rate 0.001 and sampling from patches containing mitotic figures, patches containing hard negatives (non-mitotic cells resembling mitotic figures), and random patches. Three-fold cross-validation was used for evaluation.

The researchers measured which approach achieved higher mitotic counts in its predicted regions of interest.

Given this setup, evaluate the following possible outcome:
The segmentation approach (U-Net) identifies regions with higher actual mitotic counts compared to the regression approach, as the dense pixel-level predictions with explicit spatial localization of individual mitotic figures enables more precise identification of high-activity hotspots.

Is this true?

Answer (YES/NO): NO